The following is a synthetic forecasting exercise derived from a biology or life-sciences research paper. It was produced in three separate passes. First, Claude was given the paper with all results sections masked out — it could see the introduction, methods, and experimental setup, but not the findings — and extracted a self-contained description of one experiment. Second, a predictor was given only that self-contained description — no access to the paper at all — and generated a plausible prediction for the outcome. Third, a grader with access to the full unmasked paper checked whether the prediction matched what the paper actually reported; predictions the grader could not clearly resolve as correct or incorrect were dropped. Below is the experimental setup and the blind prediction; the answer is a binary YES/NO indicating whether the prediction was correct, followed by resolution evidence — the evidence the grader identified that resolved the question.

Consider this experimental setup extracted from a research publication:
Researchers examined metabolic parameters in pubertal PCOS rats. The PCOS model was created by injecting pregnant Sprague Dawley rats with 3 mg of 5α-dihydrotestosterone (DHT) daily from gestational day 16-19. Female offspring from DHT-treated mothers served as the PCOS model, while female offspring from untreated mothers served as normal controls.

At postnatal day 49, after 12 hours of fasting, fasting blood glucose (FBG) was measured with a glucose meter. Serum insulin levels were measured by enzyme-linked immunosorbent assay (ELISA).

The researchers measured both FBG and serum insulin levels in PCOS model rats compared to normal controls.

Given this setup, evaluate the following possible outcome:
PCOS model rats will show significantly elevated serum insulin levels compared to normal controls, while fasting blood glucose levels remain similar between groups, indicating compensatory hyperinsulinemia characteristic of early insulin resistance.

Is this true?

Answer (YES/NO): NO